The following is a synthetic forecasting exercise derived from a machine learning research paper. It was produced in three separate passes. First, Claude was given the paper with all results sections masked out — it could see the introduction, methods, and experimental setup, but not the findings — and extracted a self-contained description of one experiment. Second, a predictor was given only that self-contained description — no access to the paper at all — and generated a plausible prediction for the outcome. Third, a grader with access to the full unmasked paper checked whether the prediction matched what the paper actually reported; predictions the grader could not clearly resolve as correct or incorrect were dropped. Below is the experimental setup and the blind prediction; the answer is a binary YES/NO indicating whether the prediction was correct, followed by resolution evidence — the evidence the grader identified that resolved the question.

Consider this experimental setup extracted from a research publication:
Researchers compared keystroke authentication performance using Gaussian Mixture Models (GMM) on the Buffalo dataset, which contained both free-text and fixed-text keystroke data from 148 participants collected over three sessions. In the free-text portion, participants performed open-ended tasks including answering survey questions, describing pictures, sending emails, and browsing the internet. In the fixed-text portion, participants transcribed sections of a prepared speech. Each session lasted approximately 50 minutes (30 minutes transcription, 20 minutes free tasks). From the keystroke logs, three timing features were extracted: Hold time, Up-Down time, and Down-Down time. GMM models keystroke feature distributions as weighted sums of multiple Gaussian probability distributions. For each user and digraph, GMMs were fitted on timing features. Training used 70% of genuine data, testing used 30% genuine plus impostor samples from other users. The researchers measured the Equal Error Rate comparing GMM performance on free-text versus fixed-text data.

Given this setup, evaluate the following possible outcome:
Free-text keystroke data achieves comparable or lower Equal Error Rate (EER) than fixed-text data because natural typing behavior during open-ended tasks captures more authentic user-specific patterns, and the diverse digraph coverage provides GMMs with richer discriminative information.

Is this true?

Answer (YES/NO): YES